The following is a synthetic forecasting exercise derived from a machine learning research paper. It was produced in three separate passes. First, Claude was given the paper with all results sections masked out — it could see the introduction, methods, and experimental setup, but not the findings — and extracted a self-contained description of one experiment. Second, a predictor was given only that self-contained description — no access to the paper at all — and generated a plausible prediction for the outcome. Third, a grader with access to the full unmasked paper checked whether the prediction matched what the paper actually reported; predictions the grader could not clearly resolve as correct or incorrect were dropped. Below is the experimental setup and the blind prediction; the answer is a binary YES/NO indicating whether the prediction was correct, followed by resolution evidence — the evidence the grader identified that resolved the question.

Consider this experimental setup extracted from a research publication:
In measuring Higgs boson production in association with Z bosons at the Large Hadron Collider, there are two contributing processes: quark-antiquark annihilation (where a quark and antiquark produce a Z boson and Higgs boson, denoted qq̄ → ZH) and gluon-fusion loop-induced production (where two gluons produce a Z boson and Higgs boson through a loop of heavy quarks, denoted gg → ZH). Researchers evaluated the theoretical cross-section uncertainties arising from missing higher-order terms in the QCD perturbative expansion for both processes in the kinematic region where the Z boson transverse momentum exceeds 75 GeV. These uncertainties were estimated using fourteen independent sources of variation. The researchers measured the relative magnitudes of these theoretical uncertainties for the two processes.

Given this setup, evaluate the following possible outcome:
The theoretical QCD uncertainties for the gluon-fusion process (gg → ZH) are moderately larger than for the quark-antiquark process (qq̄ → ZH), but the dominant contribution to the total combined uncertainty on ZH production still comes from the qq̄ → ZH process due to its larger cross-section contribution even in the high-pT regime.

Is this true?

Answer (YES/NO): NO